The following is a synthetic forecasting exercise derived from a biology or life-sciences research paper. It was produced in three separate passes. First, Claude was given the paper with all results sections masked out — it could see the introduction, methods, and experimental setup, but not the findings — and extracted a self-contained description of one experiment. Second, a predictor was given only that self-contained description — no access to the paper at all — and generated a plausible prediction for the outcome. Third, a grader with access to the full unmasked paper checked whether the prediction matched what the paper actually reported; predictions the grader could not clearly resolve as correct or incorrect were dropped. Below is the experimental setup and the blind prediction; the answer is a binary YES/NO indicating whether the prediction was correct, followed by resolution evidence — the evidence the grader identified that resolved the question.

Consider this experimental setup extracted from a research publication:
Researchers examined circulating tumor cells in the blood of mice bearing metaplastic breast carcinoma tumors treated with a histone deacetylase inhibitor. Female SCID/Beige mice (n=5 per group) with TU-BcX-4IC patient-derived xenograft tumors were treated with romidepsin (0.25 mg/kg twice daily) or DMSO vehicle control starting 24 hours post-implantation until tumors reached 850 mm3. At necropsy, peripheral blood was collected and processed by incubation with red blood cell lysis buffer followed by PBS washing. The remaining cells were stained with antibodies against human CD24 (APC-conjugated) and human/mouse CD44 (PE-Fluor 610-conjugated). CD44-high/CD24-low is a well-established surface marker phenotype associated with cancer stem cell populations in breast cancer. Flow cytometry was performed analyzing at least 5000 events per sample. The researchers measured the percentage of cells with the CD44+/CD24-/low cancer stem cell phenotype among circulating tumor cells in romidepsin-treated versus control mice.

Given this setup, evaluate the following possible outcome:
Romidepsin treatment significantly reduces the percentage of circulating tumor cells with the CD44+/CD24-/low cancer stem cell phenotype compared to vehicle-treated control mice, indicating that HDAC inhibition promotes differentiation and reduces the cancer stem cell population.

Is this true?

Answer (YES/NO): YES